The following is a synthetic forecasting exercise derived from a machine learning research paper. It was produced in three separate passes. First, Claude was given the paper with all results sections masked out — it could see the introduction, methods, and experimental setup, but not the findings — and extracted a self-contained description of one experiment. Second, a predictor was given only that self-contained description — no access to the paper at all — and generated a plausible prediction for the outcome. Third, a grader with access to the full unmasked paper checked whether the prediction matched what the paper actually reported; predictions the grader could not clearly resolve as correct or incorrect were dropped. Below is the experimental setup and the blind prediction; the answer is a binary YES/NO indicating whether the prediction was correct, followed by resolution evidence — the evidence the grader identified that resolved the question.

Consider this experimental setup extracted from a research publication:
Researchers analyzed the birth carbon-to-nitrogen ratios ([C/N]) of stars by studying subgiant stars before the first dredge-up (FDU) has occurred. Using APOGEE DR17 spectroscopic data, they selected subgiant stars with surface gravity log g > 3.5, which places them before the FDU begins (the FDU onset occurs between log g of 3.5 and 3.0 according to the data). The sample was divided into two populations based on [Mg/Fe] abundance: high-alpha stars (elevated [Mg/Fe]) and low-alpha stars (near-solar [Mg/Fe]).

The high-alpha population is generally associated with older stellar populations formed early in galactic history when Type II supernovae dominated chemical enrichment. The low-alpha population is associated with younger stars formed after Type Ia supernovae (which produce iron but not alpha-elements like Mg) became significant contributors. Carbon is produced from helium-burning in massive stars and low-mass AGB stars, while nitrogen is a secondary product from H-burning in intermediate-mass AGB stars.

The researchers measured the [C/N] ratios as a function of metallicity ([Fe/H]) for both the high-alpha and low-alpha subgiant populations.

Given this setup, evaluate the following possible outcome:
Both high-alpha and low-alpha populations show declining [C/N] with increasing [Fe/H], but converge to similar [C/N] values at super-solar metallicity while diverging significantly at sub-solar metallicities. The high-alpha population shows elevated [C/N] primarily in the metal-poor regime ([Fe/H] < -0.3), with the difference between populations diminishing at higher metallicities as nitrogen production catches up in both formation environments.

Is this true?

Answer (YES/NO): NO